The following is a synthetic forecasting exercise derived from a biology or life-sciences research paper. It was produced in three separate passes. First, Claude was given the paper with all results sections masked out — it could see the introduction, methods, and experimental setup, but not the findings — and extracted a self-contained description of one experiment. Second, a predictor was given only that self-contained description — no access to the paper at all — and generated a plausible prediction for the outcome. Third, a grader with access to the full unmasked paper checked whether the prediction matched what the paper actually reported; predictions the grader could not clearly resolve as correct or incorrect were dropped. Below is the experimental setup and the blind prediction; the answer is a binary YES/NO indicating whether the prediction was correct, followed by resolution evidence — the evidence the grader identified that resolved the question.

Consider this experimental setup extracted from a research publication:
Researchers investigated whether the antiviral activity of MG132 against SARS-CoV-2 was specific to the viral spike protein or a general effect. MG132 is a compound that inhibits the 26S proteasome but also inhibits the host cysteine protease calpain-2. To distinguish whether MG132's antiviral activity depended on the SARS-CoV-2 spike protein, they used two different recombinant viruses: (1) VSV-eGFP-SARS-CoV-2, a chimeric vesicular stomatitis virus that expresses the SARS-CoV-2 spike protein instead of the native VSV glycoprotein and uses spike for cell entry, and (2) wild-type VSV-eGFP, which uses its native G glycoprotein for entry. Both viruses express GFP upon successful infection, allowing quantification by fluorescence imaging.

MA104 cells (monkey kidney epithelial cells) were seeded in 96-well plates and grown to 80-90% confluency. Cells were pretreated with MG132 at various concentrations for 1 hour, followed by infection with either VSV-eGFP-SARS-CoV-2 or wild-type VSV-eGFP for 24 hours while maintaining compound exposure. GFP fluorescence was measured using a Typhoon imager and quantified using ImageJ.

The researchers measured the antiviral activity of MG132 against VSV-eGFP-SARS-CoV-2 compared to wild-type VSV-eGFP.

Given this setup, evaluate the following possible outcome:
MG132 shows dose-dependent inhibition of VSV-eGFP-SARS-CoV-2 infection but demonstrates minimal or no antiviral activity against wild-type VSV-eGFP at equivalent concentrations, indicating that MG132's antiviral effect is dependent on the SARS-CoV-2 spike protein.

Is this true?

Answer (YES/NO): YES